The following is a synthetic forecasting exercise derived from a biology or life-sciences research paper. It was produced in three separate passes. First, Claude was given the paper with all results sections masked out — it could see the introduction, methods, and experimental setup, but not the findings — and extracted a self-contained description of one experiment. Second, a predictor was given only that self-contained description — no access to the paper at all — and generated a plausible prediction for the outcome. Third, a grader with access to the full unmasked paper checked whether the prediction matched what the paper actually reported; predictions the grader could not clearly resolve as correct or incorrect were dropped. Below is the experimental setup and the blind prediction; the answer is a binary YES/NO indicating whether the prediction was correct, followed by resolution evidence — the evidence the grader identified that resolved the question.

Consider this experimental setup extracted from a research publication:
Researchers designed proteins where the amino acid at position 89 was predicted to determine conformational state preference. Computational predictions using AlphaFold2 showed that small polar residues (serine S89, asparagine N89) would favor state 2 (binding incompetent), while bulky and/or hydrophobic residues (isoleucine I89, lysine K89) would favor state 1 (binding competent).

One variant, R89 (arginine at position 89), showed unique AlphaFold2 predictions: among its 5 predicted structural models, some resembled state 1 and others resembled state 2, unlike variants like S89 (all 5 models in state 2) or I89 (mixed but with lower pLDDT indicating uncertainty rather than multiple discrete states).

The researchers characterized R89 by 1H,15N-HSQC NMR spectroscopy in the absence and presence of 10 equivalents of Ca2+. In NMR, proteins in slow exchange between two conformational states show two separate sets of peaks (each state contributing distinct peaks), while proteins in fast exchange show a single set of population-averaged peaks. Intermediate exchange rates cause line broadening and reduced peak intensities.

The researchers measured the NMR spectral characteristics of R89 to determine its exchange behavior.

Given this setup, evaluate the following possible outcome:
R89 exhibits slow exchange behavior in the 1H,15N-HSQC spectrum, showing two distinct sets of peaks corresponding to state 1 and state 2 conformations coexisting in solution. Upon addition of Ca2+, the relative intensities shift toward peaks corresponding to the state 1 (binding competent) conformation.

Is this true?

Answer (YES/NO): NO